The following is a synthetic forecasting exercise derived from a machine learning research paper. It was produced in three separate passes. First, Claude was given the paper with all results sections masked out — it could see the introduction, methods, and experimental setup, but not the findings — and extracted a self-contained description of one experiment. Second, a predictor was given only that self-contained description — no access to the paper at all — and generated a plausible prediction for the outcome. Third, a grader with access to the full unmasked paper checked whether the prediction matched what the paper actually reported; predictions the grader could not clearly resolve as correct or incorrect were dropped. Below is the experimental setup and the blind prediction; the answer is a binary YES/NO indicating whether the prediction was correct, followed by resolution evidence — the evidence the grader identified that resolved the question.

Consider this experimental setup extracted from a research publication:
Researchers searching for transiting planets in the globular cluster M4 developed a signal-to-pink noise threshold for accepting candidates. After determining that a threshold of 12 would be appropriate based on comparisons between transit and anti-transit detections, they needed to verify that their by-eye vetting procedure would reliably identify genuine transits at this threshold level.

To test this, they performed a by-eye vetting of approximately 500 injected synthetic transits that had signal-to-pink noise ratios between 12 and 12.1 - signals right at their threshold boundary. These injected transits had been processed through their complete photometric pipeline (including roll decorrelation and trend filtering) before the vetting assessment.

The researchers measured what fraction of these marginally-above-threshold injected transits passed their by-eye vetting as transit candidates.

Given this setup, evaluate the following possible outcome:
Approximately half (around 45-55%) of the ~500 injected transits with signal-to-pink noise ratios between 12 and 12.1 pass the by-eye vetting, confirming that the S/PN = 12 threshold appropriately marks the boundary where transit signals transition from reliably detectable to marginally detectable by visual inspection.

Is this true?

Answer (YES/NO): NO